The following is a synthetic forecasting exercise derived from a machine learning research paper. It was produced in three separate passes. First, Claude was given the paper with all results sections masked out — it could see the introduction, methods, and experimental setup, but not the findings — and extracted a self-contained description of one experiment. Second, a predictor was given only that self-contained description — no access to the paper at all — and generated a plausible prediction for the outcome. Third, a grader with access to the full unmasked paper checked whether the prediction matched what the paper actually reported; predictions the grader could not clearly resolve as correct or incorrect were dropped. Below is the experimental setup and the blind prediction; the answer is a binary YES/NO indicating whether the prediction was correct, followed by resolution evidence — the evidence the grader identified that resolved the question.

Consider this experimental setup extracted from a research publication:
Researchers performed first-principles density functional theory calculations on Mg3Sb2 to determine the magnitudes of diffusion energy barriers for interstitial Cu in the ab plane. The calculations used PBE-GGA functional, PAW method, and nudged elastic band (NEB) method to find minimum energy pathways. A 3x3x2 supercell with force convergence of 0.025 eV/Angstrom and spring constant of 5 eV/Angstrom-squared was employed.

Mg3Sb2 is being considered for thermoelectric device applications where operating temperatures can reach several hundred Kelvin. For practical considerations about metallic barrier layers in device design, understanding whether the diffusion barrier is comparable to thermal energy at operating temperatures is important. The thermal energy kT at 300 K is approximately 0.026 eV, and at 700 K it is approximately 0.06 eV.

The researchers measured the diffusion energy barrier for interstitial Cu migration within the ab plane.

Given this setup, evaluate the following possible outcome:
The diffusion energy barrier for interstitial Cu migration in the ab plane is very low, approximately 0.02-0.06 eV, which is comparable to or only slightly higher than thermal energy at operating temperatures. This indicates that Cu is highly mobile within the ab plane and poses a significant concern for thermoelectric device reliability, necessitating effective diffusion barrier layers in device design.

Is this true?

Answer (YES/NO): NO